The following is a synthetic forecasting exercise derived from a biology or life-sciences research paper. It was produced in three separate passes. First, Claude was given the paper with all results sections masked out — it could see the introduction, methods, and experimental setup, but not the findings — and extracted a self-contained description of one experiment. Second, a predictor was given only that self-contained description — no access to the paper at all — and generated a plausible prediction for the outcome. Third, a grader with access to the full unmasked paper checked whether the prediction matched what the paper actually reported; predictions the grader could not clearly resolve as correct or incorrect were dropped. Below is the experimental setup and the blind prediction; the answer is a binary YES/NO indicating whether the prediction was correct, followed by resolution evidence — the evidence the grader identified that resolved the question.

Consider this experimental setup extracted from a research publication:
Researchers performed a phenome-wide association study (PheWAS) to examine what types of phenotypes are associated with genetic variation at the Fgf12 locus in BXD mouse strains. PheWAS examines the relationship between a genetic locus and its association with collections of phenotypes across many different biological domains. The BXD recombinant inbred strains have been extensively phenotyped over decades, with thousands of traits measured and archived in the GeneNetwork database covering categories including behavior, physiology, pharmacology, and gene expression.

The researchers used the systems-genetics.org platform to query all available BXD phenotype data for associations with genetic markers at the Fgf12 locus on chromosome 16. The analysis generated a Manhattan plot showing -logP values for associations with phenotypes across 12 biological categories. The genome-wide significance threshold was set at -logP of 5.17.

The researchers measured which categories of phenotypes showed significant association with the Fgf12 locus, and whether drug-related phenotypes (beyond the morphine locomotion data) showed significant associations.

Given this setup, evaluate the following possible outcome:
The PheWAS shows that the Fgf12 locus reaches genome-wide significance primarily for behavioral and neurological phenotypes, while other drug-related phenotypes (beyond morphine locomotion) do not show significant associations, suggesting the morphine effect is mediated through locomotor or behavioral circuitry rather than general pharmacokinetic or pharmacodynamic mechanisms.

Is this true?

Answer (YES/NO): NO